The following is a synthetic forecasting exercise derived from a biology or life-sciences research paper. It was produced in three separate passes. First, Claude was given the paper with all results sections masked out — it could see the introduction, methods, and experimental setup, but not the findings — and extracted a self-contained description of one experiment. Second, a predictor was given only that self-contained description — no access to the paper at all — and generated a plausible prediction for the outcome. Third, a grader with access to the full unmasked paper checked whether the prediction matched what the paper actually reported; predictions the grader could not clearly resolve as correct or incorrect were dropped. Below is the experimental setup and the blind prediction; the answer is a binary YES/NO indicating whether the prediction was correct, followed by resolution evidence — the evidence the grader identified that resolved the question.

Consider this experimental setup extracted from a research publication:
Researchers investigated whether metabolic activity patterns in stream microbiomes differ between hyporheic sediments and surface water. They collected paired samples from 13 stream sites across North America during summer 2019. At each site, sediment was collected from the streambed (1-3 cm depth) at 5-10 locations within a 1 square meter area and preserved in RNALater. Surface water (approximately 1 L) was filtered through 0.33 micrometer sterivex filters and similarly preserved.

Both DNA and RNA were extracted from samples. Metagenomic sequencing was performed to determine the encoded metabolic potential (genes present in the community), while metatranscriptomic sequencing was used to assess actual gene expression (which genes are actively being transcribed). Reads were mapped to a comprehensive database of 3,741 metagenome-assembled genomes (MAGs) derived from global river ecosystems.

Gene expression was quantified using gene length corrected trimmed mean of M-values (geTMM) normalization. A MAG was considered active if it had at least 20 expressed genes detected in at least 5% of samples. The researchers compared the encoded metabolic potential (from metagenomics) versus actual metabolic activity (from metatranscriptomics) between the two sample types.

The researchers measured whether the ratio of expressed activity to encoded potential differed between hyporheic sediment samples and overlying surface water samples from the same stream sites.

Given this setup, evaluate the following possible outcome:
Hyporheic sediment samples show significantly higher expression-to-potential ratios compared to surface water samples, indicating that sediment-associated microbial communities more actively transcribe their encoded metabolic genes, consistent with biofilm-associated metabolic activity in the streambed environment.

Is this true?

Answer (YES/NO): YES